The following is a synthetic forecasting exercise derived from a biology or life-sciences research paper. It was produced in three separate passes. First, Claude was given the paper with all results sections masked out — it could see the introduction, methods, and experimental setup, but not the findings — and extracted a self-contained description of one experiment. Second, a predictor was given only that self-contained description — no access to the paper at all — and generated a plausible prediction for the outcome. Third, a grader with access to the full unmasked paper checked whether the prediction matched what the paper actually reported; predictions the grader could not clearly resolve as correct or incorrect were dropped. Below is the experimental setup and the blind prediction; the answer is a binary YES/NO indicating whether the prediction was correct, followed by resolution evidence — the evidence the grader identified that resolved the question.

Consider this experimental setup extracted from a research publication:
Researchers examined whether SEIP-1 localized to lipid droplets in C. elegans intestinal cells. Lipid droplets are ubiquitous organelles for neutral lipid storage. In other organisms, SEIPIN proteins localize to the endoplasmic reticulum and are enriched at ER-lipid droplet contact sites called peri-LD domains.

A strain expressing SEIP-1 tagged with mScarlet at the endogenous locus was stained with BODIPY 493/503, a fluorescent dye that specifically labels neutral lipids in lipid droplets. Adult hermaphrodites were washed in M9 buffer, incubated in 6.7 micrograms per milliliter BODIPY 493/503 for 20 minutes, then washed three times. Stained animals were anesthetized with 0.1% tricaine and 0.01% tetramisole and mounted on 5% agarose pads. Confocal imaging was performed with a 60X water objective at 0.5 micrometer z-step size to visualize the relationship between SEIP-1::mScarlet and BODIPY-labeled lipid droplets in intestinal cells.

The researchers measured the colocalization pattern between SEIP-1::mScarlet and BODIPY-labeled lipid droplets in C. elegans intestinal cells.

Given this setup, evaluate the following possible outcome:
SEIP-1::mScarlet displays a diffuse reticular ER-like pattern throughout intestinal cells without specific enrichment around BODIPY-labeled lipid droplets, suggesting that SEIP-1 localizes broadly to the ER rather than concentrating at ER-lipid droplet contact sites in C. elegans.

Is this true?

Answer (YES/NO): NO